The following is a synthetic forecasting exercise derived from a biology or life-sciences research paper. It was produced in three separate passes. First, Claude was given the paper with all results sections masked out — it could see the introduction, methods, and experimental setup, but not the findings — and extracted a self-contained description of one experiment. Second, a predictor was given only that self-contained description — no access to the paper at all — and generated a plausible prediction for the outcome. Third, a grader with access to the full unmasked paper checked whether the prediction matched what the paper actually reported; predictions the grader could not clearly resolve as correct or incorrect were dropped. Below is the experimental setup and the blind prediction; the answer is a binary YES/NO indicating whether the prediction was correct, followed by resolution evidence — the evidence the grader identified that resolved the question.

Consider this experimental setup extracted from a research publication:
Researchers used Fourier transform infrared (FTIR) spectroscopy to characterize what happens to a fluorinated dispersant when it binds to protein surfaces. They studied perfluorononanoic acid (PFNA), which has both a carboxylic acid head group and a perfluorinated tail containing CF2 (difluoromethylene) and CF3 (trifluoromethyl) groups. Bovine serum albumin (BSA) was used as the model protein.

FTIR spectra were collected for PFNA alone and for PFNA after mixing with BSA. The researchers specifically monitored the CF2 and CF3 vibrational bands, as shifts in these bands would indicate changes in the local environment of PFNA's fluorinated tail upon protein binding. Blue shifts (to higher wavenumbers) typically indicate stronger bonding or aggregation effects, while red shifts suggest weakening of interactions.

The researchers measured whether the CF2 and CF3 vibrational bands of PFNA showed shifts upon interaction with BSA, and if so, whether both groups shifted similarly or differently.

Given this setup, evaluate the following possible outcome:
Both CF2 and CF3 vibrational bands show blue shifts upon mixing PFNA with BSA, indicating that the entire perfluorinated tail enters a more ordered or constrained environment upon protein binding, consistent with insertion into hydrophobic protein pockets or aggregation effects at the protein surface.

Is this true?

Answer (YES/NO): YES